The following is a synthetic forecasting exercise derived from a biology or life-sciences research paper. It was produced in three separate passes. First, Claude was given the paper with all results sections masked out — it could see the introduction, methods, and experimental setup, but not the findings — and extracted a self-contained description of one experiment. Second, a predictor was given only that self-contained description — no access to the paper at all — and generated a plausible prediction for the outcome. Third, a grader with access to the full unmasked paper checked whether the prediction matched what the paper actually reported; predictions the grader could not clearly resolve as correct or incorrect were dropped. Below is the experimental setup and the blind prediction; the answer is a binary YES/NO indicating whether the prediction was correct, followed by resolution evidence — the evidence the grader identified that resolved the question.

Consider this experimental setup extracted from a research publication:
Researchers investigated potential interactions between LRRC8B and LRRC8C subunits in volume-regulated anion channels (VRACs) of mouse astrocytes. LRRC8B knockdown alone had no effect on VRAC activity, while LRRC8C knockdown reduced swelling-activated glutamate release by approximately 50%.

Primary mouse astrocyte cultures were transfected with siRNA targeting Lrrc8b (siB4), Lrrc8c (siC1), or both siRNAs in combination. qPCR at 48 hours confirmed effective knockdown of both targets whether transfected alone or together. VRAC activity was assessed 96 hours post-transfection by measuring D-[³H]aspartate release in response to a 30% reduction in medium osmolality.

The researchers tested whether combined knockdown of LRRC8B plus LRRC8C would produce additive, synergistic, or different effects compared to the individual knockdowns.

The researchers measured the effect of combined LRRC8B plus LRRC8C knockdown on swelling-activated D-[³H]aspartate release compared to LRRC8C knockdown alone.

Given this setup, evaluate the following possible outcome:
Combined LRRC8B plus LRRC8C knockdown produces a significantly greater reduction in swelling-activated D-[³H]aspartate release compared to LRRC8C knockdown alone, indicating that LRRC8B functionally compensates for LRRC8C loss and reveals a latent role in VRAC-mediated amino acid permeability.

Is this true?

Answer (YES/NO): NO